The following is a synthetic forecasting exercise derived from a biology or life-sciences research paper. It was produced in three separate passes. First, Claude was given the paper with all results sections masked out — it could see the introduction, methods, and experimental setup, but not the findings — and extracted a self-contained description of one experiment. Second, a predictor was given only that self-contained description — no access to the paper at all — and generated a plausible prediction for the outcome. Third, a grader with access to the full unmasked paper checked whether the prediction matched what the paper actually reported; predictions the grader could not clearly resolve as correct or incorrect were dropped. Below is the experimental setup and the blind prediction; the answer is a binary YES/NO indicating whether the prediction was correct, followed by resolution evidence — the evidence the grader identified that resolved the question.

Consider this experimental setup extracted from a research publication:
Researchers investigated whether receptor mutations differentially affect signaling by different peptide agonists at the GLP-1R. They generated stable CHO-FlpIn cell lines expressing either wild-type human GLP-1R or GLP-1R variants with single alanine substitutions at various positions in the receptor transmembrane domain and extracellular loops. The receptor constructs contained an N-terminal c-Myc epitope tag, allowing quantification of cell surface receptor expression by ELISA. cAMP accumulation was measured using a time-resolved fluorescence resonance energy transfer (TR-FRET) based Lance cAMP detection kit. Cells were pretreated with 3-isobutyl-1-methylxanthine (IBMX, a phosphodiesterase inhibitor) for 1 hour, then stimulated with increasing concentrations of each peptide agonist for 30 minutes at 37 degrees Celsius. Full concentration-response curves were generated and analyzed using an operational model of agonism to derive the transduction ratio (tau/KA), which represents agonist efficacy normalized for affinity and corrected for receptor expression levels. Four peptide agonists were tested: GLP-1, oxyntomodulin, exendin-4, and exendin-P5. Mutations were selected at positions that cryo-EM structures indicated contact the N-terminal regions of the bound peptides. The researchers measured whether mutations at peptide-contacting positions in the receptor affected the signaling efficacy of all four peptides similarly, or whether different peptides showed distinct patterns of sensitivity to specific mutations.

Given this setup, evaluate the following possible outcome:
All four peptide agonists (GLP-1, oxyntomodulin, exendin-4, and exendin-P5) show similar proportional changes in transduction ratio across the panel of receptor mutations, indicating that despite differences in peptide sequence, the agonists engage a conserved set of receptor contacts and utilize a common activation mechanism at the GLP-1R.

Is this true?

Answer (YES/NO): NO